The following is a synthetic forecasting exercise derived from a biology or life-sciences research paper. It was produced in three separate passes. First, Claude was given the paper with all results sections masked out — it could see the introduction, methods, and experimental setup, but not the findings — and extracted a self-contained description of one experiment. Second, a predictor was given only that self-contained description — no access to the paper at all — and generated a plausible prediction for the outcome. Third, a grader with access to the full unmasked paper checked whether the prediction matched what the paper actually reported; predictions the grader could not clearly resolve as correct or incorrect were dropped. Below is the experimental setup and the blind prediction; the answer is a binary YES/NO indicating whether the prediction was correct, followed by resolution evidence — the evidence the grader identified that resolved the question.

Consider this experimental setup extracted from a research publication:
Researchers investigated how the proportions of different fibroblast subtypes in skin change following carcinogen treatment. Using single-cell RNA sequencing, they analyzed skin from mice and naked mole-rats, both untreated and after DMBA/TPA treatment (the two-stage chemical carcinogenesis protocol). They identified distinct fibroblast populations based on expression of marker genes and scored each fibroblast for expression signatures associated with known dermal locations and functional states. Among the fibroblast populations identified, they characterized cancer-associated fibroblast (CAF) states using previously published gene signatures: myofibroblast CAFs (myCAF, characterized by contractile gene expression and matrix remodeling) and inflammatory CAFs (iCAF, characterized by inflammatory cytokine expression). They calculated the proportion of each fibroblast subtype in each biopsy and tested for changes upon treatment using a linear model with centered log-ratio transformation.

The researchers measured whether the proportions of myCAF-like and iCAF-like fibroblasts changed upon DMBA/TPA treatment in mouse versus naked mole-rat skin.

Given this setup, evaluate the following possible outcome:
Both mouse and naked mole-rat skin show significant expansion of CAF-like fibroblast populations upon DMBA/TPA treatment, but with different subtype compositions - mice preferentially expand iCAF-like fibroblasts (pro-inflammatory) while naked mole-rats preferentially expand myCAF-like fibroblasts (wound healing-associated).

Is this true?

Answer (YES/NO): NO